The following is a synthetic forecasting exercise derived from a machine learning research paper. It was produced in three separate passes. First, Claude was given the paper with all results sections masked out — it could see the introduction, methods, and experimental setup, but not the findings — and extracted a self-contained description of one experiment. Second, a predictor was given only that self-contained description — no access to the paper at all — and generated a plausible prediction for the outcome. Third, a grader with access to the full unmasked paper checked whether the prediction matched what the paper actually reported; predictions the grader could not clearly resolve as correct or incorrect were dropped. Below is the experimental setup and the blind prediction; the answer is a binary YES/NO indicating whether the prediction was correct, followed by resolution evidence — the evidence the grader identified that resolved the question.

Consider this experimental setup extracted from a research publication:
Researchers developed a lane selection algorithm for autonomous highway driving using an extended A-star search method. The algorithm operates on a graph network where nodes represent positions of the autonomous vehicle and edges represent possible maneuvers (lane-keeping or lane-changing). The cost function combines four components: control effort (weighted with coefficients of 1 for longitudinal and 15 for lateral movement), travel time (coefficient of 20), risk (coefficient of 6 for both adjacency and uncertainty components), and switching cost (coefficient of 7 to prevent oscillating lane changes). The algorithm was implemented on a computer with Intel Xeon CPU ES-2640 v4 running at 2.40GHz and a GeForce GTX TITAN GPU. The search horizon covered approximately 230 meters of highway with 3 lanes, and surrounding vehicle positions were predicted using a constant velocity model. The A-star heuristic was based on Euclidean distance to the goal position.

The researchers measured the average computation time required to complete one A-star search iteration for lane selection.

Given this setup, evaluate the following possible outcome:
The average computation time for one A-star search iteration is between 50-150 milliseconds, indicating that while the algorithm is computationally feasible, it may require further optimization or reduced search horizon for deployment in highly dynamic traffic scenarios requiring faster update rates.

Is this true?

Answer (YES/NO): NO